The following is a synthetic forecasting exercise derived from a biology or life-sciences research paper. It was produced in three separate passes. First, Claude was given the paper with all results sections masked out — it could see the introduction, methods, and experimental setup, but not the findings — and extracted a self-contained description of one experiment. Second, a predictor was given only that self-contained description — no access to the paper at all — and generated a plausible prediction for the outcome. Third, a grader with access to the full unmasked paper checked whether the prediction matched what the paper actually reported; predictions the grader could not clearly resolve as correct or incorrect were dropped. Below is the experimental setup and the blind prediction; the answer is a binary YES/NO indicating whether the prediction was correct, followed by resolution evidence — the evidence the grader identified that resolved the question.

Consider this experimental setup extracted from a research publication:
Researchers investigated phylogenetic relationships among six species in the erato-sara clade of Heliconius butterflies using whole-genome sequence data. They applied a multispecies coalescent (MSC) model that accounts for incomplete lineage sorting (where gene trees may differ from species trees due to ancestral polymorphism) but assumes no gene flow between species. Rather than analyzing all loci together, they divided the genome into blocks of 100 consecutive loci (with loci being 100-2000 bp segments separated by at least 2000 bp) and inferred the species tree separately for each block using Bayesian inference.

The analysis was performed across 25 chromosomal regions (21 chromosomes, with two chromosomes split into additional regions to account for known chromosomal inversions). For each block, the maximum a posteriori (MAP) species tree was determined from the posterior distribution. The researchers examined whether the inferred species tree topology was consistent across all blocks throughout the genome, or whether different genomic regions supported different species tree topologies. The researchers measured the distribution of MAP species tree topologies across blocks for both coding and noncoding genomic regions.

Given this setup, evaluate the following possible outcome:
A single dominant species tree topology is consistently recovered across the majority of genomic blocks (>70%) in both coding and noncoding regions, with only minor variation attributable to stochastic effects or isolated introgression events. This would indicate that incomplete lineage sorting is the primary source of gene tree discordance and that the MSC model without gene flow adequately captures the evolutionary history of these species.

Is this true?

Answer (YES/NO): NO